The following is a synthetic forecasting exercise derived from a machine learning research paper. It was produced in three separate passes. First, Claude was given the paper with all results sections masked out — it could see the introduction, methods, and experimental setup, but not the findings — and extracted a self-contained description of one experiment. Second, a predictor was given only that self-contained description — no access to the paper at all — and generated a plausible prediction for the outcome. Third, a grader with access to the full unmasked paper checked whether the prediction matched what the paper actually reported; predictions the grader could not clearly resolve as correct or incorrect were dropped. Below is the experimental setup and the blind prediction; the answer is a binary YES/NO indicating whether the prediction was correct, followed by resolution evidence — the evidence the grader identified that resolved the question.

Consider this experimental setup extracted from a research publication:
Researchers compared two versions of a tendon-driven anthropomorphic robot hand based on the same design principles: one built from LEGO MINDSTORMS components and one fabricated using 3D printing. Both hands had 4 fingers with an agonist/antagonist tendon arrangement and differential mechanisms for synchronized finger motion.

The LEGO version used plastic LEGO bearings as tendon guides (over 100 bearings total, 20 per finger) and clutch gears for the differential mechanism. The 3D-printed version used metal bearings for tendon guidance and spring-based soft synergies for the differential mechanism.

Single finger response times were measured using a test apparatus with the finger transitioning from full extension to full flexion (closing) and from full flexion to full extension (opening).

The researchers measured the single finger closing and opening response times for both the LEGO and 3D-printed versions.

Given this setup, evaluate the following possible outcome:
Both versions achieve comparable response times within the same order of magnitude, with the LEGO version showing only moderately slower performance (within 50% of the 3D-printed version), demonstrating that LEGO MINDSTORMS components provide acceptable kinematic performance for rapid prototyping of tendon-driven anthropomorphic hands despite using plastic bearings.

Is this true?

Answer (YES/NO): NO